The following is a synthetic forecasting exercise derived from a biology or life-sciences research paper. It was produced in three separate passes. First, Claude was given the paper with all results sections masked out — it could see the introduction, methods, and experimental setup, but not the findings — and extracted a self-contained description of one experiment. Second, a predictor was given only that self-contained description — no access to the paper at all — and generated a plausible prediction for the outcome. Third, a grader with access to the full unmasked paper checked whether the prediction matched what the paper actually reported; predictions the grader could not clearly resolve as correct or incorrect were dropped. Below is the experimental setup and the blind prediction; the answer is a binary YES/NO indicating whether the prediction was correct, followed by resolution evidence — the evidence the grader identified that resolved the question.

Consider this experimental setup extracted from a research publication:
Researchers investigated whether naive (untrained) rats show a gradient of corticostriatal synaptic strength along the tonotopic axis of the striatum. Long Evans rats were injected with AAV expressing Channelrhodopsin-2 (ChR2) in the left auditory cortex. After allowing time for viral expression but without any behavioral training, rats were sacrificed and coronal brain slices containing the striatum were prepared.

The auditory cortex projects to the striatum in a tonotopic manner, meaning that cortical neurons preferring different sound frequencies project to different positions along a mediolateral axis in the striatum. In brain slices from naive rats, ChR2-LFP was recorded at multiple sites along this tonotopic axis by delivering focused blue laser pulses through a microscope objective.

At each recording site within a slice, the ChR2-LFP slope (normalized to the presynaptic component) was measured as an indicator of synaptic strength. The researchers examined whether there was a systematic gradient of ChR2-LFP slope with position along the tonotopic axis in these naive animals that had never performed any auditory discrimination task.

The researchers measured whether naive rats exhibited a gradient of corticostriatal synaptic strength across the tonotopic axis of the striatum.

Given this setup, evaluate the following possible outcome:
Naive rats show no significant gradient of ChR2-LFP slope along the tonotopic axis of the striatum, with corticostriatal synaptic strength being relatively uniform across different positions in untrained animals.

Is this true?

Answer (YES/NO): YES